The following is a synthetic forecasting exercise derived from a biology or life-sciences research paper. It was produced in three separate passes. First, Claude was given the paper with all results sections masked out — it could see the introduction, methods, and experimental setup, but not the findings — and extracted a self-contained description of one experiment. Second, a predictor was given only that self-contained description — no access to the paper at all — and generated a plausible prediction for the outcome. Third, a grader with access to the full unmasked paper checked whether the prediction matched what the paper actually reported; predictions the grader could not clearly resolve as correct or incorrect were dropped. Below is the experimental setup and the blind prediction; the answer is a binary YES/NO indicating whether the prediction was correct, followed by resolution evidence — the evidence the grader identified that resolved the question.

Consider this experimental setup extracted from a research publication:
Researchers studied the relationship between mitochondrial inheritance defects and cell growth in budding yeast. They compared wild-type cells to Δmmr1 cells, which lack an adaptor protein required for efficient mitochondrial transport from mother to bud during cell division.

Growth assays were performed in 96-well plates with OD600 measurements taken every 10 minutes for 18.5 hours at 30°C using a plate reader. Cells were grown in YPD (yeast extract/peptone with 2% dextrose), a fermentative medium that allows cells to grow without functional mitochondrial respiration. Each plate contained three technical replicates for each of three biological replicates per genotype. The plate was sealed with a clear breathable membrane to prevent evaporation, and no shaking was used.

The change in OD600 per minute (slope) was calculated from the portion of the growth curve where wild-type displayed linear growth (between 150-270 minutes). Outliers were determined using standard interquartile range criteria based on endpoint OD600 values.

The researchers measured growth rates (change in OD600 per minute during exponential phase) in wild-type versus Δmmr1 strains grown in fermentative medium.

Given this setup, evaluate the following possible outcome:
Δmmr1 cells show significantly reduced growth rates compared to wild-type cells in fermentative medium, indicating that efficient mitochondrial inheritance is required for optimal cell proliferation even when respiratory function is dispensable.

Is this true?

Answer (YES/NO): NO